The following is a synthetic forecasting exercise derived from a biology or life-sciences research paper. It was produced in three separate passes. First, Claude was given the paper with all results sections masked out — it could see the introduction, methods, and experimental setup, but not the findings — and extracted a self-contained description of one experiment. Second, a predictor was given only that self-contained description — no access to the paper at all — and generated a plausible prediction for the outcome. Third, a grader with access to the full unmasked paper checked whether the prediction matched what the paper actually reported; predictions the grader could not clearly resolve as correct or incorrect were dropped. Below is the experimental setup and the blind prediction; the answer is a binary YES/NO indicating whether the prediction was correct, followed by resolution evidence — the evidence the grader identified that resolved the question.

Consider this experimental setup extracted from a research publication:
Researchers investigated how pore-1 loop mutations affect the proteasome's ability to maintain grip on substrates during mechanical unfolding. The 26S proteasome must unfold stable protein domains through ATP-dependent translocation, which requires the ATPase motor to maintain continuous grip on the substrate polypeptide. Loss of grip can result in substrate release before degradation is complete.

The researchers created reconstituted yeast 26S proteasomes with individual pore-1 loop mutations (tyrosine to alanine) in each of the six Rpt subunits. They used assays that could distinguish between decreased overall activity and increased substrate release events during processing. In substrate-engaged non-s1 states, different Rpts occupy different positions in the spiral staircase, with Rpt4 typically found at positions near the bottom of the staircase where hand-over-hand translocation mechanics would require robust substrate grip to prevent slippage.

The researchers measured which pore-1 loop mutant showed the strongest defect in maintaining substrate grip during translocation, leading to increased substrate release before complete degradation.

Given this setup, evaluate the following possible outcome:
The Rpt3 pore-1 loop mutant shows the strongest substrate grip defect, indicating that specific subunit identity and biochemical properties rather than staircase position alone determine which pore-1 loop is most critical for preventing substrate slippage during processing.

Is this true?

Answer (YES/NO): NO